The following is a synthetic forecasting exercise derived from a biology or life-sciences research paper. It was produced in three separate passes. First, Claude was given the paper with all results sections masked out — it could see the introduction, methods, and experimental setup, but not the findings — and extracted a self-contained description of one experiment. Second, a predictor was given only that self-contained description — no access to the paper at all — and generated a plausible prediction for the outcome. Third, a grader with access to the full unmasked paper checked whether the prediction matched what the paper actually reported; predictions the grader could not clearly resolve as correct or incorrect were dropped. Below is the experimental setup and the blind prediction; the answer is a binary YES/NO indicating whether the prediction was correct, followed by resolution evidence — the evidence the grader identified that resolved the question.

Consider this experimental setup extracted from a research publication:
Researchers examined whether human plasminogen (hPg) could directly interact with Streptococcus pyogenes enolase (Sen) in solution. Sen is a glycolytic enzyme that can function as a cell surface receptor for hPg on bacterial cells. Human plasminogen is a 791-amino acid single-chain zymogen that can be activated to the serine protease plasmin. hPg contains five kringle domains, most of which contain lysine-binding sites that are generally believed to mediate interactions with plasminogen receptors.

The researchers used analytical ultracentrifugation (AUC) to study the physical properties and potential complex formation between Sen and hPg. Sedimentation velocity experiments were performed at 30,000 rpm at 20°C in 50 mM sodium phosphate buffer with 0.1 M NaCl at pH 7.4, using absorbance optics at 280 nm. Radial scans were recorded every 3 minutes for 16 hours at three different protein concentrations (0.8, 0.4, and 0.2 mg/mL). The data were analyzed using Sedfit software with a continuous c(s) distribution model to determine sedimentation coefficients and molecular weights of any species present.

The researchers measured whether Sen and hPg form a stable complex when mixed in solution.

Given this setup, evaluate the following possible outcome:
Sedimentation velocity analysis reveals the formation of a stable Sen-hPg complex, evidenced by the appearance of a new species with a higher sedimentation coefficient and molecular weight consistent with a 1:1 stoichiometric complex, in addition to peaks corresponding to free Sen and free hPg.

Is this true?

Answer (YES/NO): NO